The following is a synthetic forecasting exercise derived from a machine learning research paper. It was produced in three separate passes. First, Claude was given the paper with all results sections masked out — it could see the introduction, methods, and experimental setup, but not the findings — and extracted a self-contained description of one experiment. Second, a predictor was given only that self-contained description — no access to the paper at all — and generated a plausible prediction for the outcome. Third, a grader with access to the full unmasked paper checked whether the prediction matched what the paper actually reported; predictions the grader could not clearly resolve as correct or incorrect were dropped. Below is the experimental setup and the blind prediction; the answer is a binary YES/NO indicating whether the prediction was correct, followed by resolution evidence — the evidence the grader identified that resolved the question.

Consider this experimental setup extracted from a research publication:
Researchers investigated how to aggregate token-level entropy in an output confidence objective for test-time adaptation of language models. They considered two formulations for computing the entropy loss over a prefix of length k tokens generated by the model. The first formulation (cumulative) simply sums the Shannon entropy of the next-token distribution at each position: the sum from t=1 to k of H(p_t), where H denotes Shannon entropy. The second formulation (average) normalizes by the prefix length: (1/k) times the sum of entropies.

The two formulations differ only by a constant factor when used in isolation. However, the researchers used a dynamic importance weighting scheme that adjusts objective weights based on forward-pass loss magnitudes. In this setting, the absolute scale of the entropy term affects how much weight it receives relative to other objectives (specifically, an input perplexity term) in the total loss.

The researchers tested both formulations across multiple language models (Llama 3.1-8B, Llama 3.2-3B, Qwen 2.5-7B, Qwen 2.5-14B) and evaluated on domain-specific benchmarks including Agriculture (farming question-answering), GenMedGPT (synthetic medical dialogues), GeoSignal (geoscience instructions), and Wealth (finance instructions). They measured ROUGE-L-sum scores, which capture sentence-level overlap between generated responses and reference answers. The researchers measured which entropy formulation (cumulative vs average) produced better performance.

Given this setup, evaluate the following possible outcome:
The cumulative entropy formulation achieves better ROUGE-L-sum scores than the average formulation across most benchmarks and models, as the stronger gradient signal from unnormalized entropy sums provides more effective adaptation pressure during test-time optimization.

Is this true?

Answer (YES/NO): YES